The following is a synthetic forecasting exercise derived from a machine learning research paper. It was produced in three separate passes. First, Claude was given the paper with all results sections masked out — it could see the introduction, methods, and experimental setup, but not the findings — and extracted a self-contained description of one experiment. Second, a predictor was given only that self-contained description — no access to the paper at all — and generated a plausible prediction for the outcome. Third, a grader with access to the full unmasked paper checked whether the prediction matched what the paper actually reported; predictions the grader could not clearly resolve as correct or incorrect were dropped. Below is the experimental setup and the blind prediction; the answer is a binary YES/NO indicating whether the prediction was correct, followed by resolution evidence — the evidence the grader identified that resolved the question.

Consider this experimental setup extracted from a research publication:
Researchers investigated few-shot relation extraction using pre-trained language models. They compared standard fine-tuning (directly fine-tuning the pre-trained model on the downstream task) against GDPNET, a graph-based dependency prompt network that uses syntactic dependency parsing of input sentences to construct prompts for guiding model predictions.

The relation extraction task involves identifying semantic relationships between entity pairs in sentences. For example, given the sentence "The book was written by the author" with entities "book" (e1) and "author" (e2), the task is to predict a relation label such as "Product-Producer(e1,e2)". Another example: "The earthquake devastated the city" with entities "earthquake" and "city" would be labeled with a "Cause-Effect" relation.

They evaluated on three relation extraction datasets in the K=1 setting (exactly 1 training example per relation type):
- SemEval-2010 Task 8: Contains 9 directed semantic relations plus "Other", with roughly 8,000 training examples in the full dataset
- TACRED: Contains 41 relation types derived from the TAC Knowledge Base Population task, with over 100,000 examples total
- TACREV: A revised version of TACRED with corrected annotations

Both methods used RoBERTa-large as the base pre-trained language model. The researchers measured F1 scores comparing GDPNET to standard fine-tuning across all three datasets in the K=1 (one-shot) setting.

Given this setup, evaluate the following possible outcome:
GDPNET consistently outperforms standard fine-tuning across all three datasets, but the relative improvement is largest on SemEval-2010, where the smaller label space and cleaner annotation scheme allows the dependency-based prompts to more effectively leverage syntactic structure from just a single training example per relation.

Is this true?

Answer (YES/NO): NO